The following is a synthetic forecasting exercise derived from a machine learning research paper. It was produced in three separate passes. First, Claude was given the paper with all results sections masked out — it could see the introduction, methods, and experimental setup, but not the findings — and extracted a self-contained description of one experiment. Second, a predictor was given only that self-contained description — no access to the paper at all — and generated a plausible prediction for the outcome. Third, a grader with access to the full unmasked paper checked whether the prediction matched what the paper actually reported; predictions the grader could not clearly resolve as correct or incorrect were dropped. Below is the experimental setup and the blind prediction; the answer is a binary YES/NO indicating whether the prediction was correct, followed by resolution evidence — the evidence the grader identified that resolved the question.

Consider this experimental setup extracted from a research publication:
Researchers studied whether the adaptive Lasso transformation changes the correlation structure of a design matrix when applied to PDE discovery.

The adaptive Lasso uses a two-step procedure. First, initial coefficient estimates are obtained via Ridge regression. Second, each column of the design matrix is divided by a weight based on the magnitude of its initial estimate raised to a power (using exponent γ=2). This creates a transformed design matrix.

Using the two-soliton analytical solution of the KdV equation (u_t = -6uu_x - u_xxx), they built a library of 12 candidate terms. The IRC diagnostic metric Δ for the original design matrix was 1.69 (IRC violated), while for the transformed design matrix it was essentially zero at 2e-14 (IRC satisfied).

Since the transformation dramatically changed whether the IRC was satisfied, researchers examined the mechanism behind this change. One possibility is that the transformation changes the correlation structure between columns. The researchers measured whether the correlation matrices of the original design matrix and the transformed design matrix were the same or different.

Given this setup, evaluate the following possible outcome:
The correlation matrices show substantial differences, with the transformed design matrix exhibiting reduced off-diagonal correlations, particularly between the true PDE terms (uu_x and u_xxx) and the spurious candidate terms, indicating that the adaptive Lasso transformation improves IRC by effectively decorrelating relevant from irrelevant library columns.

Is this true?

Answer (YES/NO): NO